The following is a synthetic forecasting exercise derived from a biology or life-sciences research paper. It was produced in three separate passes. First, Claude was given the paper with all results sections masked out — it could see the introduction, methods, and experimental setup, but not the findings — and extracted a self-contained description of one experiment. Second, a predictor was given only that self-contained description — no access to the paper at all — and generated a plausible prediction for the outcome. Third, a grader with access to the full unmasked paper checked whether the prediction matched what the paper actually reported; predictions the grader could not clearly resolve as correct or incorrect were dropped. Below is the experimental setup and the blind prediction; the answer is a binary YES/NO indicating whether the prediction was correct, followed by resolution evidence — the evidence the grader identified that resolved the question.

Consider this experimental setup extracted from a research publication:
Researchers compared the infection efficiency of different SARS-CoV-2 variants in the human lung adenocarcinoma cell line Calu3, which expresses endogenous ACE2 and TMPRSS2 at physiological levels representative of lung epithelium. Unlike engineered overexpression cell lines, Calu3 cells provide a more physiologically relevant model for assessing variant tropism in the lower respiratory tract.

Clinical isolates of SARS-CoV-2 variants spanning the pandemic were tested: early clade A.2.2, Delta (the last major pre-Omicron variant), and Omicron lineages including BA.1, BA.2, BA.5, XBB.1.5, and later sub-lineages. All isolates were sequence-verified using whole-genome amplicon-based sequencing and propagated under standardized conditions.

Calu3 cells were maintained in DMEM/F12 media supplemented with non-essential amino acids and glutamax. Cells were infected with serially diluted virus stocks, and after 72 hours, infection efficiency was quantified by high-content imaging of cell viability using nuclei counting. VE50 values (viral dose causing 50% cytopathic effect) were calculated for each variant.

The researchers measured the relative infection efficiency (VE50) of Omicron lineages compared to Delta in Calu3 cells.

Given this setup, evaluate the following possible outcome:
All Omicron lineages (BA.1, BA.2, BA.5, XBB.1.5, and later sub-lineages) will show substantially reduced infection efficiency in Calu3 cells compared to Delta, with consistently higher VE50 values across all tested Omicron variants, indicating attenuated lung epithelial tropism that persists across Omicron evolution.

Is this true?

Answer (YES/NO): YES